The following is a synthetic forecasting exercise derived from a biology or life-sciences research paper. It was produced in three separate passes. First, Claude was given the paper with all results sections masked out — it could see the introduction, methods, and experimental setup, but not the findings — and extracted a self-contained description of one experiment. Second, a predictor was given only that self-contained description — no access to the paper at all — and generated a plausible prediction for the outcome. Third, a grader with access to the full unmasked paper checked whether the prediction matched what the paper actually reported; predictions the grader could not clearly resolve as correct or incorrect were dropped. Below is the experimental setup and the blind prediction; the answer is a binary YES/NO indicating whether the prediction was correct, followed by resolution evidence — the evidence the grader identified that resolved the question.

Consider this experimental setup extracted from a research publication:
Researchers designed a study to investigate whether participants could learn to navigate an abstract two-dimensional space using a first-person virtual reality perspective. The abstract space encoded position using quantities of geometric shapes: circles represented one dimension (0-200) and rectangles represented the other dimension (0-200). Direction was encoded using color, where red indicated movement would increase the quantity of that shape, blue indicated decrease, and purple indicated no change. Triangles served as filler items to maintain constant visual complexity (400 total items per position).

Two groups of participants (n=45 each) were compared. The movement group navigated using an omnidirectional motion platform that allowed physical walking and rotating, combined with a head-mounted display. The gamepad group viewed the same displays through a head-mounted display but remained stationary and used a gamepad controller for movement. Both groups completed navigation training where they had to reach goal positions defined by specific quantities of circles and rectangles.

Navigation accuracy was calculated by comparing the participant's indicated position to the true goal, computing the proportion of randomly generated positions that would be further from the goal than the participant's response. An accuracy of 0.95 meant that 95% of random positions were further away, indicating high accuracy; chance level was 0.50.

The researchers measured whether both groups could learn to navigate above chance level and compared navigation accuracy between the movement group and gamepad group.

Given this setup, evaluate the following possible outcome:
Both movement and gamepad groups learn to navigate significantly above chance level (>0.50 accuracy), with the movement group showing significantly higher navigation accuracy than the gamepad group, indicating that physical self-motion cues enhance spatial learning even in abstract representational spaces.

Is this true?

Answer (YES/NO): NO